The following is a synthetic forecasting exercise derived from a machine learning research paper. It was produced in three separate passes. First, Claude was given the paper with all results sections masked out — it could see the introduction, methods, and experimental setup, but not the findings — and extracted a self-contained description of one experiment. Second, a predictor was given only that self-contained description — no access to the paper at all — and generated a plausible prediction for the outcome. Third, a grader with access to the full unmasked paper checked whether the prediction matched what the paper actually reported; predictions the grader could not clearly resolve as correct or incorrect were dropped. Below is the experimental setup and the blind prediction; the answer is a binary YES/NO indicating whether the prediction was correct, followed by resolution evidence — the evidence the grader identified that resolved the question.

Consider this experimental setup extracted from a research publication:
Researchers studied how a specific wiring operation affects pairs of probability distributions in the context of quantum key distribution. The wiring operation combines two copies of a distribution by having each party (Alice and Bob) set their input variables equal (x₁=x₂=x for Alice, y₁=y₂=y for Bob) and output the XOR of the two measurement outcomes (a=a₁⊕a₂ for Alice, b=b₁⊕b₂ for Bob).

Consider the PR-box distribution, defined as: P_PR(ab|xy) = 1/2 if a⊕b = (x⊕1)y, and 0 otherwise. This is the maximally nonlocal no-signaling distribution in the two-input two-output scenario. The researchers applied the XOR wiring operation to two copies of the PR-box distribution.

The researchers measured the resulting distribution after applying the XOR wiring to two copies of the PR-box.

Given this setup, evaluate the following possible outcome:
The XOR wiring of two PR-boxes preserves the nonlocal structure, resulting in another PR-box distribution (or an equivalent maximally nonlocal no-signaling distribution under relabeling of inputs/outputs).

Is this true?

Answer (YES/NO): NO